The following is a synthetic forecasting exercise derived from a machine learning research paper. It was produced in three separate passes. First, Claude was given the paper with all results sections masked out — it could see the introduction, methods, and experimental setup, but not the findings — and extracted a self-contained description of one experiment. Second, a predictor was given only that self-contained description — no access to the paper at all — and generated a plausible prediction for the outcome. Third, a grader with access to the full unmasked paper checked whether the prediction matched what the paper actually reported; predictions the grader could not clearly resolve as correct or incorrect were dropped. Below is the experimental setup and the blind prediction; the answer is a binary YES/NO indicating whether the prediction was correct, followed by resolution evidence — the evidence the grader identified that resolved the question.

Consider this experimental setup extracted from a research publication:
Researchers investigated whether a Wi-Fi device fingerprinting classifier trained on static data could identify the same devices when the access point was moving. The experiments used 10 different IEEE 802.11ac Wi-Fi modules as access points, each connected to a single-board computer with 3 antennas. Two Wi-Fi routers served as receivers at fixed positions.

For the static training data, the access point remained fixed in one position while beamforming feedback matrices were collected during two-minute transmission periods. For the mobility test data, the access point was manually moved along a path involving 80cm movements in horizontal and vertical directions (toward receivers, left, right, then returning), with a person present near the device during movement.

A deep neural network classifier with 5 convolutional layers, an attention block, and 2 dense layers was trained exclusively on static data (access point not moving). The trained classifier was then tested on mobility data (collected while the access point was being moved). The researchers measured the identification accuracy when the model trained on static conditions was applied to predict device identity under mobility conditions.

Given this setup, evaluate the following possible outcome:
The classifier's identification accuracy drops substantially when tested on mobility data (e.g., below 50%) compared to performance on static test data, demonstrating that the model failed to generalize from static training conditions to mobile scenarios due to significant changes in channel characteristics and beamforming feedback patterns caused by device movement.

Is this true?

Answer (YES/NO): YES